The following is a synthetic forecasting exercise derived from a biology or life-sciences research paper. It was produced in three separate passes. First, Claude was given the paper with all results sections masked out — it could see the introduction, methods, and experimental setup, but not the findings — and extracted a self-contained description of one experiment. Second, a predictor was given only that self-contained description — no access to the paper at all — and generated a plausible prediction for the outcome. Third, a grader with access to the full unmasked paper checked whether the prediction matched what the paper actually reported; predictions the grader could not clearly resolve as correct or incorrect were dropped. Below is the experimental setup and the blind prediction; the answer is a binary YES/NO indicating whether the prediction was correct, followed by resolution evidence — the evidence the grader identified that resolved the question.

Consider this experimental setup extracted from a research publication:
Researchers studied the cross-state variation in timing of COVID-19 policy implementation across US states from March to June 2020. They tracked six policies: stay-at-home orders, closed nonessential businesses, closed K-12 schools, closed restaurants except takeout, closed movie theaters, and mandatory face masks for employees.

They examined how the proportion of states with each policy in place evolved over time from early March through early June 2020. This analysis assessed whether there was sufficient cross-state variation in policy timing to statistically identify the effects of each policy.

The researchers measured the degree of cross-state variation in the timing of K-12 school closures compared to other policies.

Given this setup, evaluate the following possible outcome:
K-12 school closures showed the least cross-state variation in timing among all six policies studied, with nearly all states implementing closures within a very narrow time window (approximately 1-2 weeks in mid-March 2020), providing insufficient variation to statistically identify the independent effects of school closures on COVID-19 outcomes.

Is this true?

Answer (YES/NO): YES